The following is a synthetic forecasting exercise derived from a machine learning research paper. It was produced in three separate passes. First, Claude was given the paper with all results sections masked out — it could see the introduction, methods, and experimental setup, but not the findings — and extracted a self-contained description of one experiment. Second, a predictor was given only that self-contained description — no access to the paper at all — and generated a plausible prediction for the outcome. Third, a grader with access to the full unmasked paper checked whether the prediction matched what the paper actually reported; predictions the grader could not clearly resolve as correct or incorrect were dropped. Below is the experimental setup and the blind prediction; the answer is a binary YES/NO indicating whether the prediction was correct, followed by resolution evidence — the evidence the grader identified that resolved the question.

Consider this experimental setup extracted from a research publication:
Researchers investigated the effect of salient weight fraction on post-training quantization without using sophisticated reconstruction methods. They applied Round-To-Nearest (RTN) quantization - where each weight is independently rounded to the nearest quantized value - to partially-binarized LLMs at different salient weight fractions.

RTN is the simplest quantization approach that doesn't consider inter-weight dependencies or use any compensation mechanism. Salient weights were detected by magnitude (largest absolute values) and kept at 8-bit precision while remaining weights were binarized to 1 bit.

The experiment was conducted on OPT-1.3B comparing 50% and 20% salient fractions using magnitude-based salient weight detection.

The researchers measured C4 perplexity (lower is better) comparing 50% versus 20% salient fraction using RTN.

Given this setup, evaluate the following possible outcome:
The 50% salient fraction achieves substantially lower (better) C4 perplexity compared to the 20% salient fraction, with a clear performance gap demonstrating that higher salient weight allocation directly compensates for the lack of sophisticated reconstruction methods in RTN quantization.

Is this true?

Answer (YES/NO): YES